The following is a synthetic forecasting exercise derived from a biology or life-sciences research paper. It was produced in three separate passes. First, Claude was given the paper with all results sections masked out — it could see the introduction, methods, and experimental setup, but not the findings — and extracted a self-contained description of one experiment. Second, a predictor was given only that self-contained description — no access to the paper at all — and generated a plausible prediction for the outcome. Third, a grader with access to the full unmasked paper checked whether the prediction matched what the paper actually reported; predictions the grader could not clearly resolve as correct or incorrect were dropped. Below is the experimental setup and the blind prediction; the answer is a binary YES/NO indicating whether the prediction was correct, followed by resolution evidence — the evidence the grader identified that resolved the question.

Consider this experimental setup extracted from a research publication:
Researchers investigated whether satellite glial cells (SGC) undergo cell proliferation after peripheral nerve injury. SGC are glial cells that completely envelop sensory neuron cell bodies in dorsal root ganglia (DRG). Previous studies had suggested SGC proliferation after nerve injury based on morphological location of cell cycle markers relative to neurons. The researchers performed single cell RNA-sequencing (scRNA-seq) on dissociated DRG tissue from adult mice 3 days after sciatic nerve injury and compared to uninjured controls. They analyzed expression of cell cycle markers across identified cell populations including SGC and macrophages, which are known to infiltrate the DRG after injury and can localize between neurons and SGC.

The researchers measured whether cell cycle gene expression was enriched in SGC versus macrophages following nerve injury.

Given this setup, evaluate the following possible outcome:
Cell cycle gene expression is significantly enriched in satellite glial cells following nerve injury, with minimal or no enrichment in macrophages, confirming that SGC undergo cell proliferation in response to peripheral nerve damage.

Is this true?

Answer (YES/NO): NO